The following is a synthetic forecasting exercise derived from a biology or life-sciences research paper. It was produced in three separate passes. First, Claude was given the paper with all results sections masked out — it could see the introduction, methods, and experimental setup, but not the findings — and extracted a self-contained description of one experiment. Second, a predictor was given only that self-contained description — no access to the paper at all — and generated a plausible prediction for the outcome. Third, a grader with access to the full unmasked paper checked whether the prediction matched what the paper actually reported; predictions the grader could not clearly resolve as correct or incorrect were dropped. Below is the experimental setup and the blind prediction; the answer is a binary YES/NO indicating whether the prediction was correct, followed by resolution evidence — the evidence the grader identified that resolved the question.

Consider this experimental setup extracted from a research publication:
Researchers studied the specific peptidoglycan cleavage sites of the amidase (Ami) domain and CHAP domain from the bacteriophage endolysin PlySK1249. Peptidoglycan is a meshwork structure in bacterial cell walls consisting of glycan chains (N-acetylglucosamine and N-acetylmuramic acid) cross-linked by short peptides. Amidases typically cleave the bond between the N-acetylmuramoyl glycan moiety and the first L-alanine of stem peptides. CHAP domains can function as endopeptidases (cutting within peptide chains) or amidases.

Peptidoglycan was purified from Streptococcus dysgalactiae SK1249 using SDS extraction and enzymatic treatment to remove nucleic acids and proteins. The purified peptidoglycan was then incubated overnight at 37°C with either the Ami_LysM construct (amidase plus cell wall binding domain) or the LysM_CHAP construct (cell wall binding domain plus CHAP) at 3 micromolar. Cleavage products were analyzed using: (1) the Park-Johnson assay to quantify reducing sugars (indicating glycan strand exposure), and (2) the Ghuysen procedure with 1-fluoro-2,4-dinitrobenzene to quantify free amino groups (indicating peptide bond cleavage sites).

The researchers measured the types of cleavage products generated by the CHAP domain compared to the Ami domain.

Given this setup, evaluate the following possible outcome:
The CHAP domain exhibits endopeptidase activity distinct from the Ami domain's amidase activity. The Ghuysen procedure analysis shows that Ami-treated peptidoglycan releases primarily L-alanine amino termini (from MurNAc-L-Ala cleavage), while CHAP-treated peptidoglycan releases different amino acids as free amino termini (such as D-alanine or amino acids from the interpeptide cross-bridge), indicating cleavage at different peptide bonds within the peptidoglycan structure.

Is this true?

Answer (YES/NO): YES